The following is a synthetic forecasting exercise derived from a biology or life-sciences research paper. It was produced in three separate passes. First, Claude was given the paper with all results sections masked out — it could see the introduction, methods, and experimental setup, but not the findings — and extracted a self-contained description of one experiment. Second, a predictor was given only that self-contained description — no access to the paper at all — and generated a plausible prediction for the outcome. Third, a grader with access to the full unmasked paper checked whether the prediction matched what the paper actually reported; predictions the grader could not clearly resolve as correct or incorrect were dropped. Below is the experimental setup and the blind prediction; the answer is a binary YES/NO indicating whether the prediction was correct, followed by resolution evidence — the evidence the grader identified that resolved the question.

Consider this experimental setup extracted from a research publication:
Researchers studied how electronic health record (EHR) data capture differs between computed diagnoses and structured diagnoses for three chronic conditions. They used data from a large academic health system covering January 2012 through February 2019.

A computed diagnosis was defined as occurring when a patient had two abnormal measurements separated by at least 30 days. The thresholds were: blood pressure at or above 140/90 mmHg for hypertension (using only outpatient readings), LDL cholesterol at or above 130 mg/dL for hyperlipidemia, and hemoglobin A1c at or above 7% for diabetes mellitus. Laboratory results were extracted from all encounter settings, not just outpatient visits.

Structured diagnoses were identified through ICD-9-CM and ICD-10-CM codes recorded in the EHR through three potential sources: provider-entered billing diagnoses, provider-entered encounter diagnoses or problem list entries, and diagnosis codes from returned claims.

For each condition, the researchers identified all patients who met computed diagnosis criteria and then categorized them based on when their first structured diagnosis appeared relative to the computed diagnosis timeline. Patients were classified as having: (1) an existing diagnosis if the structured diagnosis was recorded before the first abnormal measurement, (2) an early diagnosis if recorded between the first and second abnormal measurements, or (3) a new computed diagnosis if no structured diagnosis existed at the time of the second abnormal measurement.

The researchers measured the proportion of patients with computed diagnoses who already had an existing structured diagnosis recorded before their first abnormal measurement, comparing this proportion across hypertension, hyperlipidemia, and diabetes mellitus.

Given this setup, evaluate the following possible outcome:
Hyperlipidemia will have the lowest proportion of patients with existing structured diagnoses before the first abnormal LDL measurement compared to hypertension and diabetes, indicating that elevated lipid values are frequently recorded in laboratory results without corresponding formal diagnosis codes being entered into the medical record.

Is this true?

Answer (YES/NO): YES